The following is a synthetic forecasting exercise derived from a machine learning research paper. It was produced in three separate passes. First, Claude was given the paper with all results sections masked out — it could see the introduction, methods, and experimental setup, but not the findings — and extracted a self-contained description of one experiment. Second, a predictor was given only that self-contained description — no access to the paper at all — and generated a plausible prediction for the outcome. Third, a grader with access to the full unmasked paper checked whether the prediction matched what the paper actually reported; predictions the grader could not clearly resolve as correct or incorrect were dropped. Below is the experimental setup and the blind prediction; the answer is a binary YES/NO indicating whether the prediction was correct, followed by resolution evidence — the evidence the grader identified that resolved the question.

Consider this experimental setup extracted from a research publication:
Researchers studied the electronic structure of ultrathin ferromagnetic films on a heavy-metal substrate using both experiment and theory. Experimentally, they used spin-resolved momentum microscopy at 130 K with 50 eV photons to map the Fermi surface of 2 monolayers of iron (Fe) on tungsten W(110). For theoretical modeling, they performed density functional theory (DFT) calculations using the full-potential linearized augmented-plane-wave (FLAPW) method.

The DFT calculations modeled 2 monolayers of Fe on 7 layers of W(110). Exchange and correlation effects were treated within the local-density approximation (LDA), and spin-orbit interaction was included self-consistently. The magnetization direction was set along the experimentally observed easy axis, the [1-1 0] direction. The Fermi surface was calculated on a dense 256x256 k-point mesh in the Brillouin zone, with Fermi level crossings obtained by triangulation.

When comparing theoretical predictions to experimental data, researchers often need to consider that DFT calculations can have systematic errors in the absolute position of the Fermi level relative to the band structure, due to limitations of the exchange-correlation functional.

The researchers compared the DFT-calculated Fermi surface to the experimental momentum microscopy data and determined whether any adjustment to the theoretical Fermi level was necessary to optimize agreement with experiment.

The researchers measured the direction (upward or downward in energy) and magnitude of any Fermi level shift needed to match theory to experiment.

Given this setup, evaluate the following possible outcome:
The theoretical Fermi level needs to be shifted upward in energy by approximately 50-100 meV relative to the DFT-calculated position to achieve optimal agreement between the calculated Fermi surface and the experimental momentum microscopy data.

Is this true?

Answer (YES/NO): NO